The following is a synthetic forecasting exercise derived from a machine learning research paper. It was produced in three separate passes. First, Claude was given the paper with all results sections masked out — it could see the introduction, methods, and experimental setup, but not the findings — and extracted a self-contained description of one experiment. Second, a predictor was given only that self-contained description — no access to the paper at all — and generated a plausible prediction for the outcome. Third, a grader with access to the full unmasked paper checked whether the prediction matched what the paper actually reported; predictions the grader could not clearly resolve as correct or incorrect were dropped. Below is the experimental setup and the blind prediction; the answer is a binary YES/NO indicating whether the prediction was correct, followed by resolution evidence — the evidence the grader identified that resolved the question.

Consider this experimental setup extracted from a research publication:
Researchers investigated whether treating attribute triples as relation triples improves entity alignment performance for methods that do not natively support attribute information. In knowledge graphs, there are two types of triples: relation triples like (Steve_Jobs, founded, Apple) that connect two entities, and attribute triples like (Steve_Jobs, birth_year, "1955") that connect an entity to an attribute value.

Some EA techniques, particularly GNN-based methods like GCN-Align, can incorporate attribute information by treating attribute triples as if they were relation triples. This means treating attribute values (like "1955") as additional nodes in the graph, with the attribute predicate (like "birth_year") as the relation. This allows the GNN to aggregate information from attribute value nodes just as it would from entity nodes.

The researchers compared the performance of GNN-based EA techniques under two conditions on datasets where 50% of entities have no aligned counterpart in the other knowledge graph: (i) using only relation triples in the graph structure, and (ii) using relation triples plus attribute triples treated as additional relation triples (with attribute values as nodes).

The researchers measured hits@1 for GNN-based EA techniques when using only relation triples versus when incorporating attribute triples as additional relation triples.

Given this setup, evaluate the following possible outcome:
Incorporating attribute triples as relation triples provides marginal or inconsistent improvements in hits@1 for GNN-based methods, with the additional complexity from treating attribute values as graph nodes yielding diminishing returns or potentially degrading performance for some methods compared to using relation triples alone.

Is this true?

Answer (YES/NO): NO